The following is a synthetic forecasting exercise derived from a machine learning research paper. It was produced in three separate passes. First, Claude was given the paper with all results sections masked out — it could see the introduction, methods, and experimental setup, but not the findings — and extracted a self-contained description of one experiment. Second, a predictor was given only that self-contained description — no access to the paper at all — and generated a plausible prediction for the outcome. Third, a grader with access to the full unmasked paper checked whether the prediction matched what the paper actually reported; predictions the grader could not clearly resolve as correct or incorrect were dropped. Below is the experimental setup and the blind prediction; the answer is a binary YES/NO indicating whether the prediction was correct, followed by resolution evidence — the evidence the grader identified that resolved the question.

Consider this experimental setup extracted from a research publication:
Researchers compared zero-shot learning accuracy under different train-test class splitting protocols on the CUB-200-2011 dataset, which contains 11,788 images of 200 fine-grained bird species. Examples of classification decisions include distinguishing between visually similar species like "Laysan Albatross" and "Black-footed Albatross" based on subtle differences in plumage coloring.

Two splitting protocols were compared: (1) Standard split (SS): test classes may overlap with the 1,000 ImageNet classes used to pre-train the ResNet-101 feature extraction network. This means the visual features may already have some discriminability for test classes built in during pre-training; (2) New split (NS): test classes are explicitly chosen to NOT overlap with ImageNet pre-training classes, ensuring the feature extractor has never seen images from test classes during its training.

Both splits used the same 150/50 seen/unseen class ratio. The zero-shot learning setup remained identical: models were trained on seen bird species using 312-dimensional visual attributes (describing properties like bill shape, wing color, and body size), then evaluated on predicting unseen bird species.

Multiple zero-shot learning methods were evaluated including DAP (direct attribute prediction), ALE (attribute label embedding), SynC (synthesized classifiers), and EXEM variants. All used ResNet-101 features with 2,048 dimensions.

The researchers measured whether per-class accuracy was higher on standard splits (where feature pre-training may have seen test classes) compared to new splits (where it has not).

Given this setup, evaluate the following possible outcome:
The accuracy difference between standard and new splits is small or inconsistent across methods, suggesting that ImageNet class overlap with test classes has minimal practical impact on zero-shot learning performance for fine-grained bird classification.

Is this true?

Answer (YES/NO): YES